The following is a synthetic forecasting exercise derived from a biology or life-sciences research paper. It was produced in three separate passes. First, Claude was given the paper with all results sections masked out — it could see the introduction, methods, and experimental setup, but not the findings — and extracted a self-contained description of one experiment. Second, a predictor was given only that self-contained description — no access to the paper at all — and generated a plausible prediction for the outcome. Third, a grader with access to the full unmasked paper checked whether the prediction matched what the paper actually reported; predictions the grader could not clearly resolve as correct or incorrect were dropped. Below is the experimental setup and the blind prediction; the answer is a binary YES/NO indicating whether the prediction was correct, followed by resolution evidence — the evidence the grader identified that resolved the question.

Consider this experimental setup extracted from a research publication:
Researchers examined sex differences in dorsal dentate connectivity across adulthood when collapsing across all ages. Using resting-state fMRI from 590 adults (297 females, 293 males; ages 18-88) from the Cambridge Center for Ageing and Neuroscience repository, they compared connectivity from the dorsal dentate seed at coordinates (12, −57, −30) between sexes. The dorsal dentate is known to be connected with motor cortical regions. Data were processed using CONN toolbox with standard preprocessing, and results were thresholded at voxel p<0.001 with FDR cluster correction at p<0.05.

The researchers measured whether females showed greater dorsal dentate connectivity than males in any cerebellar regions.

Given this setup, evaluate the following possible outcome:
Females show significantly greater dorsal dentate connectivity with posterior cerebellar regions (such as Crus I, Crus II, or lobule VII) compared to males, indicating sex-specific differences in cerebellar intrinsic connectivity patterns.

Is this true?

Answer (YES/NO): NO